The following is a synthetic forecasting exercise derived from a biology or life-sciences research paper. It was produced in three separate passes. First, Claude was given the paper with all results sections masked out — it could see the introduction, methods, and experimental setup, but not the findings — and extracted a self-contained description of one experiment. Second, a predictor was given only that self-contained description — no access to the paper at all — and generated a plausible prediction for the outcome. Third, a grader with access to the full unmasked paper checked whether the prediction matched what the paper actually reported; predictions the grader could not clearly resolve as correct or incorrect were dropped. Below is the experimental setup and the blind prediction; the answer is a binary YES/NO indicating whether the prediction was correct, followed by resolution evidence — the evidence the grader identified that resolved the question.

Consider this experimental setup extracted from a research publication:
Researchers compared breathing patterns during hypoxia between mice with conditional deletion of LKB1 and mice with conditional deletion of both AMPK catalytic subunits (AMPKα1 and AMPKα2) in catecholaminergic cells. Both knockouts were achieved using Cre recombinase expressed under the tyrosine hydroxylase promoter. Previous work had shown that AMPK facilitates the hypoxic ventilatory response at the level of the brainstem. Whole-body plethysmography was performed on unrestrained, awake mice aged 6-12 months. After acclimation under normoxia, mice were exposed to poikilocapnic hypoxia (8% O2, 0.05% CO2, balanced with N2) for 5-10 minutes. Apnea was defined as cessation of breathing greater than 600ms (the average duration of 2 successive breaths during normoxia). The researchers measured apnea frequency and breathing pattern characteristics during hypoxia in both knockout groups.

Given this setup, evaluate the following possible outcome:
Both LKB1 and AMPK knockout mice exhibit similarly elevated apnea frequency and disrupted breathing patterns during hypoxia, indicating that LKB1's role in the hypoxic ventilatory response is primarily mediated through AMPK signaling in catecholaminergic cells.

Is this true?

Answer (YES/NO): NO